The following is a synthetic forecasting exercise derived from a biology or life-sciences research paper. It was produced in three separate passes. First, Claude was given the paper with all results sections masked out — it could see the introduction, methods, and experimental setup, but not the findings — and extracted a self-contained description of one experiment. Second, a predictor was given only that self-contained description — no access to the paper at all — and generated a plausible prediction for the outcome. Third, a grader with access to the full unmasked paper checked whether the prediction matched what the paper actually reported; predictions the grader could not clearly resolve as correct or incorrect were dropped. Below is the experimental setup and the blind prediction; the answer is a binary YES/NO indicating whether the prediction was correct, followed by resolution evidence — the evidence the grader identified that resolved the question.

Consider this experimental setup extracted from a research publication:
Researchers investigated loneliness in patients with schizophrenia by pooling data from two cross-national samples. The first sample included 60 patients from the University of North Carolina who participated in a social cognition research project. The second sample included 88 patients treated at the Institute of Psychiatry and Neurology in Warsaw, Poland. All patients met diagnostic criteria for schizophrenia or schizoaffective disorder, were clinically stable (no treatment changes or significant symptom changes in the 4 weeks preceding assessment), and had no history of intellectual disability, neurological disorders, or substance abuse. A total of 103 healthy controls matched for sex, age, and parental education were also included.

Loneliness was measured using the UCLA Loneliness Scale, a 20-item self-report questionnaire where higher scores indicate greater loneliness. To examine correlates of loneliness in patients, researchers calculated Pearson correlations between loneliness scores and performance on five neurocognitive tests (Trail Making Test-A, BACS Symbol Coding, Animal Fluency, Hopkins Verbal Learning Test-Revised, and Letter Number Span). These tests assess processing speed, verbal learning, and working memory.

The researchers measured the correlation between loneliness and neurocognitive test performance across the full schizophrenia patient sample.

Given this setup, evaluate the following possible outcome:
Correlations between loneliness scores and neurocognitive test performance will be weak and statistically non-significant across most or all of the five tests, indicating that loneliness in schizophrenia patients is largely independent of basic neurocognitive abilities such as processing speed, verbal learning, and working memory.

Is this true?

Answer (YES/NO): YES